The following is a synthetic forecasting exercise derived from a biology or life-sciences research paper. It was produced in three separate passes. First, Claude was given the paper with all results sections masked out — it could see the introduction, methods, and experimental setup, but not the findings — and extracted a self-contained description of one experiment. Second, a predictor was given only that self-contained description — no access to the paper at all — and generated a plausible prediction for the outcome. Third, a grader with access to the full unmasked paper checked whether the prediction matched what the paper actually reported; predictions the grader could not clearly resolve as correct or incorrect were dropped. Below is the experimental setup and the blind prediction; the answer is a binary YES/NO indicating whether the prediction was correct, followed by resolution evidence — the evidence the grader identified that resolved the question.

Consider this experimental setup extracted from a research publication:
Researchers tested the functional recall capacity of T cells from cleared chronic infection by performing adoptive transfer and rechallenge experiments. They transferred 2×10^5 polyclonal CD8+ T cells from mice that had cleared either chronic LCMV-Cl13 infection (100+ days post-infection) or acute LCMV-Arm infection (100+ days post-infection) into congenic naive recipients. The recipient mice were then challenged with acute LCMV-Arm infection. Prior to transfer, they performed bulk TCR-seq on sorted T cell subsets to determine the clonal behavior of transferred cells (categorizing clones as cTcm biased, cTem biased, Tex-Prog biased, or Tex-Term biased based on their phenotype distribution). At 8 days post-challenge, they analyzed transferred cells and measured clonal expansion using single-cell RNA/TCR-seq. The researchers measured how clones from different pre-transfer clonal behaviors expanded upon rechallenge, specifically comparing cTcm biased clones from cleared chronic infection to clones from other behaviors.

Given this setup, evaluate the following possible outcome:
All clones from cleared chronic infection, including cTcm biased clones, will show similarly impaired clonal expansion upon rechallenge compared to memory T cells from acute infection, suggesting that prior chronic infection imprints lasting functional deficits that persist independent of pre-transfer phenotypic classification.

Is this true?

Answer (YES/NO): NO